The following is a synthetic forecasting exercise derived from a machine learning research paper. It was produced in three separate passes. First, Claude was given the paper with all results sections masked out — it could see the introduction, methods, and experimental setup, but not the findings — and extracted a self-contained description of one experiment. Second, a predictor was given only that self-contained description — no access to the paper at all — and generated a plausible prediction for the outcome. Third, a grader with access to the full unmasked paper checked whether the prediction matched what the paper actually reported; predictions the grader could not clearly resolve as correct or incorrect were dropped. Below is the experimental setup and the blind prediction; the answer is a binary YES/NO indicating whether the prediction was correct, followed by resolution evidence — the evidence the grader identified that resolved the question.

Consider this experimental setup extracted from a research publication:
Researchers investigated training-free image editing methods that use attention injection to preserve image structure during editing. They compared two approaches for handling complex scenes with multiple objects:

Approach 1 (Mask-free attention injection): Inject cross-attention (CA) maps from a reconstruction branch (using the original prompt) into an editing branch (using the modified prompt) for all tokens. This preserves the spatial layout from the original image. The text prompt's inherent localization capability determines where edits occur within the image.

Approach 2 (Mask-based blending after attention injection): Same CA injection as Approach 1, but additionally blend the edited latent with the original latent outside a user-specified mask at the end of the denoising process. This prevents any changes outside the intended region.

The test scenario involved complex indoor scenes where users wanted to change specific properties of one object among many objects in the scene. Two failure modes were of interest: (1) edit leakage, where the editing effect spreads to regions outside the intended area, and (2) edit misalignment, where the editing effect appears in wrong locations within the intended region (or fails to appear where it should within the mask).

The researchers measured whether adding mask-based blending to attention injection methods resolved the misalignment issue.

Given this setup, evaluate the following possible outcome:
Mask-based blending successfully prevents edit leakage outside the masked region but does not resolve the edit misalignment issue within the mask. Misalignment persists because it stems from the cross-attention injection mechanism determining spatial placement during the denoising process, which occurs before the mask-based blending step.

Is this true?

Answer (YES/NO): NO